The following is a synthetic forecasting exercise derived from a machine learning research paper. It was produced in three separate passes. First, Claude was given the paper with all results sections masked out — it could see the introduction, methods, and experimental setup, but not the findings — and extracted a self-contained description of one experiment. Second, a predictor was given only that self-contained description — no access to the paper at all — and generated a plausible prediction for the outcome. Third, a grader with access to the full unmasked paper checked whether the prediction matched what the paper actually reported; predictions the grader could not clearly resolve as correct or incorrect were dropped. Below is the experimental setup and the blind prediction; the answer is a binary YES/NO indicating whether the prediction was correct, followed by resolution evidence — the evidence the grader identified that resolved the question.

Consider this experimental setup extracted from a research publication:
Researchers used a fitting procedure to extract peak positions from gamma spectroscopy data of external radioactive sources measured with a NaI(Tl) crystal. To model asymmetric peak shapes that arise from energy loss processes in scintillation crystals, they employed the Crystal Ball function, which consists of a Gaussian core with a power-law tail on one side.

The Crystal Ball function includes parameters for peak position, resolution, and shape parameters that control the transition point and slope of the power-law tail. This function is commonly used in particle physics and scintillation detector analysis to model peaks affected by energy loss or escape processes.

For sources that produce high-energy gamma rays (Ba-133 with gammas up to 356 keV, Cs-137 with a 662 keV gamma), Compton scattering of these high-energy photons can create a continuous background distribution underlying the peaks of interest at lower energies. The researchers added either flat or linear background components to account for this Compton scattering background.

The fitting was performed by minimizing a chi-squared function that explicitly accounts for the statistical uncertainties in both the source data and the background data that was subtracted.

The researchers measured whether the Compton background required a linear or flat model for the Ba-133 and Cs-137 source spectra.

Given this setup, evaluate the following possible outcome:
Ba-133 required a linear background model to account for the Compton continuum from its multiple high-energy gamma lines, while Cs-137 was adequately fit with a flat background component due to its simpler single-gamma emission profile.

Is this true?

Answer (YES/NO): NO